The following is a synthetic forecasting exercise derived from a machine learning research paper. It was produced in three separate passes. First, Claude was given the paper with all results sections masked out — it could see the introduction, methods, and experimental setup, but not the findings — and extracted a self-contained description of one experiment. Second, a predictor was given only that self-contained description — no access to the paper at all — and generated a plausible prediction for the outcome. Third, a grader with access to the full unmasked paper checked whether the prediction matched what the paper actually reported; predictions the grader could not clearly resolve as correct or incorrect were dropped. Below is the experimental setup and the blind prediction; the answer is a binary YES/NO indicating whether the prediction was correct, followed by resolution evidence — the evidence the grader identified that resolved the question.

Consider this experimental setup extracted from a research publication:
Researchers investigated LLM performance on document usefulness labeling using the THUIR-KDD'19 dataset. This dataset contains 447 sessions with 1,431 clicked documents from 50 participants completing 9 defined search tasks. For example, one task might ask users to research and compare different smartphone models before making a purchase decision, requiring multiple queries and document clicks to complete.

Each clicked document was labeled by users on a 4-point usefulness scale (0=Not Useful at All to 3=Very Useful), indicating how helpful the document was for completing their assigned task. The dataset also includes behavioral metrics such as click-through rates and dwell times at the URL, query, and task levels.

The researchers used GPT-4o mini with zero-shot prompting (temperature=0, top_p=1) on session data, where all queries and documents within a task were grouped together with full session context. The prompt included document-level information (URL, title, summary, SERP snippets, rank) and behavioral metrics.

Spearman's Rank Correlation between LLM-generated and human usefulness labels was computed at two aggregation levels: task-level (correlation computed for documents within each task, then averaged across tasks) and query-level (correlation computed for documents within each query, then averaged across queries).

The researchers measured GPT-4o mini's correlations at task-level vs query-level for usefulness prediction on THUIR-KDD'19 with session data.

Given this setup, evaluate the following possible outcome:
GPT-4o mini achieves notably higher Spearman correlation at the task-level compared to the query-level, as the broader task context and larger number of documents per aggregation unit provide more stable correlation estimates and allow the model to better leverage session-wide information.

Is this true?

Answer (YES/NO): YES